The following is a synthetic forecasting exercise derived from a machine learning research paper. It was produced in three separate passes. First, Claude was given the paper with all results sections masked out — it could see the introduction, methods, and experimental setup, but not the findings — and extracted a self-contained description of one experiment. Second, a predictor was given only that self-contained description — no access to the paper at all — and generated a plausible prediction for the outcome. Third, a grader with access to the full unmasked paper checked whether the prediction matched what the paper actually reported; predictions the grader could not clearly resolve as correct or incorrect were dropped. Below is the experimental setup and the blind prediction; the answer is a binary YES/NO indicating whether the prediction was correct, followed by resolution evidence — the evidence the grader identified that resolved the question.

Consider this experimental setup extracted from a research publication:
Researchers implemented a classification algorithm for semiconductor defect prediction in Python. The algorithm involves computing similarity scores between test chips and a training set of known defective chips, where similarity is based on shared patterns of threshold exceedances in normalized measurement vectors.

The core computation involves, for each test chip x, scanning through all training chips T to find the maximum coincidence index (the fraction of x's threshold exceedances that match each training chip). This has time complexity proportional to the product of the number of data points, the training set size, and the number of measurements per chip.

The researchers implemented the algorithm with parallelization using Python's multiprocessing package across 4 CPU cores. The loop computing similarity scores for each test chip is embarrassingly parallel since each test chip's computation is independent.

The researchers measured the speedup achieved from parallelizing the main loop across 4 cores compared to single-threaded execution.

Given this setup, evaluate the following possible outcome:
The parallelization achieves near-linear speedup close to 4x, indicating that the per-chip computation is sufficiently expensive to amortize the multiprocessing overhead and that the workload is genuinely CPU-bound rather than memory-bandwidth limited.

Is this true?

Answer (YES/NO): NO